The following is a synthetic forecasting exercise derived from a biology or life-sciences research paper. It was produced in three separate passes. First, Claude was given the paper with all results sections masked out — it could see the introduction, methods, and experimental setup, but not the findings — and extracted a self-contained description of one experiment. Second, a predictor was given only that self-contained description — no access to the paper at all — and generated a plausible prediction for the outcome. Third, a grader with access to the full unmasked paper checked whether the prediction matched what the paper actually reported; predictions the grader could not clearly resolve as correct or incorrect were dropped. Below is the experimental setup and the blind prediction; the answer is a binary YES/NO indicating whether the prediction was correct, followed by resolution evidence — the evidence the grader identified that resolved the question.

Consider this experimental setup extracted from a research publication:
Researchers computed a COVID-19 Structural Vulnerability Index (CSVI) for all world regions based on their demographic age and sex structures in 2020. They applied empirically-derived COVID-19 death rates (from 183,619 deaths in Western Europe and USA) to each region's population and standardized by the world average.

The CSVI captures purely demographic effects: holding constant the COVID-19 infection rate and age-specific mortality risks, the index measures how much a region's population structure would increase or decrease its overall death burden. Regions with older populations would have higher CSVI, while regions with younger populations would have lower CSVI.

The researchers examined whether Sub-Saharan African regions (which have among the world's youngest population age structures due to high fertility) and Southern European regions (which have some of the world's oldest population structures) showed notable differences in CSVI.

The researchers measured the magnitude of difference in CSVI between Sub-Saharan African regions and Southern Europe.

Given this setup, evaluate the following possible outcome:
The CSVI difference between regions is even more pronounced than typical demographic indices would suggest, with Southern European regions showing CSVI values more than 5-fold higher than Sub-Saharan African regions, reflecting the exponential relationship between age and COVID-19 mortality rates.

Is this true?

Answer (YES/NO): YES